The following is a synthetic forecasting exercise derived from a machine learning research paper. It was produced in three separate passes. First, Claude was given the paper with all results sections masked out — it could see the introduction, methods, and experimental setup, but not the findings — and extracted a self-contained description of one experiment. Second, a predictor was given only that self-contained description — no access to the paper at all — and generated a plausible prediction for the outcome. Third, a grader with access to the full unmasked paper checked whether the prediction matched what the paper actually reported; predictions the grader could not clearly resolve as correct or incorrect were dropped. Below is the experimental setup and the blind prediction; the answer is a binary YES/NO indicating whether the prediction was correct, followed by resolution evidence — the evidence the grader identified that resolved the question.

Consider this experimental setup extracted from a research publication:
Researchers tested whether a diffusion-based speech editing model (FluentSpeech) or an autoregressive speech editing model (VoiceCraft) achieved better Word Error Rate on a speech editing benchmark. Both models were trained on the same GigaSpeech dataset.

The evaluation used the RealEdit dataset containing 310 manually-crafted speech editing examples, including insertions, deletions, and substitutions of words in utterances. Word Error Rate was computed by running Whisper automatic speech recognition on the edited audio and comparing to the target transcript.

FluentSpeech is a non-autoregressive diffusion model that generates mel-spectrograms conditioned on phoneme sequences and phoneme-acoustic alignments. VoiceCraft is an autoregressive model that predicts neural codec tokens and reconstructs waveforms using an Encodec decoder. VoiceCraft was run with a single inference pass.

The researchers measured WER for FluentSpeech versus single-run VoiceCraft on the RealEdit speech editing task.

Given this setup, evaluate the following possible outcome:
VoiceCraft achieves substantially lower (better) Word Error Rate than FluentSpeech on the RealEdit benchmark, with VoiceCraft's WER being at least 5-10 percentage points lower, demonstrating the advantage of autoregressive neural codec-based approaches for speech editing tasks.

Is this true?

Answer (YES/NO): NO